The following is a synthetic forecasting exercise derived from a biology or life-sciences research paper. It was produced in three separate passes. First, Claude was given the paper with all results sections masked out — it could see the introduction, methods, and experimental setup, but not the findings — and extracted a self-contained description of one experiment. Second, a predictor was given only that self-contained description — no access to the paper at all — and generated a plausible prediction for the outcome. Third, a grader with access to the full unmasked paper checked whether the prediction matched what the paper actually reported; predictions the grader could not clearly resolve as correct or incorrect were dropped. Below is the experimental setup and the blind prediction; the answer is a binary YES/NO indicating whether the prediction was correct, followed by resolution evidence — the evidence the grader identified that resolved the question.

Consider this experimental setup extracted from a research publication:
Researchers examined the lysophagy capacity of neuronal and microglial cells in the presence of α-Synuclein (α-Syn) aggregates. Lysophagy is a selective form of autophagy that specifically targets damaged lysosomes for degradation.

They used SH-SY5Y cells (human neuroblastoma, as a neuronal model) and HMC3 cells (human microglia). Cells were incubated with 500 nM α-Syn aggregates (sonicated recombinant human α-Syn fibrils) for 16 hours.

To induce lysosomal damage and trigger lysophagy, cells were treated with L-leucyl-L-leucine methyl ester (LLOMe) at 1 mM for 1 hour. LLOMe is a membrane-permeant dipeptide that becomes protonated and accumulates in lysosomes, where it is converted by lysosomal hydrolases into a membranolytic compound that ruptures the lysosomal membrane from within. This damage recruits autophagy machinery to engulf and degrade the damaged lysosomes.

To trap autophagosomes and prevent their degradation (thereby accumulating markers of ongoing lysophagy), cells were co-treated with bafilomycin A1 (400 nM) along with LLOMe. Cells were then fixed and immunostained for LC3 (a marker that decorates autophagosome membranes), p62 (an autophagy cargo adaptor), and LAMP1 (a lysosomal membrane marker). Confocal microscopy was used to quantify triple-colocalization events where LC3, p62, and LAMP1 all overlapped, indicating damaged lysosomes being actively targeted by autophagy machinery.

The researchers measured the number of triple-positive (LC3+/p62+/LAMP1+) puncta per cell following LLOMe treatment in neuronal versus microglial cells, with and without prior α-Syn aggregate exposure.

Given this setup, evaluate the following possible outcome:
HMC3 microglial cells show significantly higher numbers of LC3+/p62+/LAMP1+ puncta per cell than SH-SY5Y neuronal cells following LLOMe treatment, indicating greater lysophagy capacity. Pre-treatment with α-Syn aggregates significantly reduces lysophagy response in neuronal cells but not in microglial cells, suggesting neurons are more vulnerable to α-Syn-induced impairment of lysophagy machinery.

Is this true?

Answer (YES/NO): NO